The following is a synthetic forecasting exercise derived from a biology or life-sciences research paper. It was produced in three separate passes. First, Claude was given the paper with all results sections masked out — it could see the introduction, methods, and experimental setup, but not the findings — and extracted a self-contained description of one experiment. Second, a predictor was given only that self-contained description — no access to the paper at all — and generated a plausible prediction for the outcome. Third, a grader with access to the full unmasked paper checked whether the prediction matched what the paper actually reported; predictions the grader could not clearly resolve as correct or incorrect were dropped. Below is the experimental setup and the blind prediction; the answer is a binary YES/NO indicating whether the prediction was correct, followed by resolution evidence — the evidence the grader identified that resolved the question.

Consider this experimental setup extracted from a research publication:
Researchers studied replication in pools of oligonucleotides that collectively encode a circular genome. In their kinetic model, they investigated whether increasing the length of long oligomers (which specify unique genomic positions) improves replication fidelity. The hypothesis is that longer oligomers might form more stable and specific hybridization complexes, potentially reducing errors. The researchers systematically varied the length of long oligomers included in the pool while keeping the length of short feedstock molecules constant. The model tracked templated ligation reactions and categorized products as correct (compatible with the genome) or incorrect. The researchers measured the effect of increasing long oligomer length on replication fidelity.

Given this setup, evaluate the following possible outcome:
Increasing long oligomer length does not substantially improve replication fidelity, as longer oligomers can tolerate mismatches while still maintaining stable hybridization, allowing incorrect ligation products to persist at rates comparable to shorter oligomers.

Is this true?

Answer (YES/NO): NO